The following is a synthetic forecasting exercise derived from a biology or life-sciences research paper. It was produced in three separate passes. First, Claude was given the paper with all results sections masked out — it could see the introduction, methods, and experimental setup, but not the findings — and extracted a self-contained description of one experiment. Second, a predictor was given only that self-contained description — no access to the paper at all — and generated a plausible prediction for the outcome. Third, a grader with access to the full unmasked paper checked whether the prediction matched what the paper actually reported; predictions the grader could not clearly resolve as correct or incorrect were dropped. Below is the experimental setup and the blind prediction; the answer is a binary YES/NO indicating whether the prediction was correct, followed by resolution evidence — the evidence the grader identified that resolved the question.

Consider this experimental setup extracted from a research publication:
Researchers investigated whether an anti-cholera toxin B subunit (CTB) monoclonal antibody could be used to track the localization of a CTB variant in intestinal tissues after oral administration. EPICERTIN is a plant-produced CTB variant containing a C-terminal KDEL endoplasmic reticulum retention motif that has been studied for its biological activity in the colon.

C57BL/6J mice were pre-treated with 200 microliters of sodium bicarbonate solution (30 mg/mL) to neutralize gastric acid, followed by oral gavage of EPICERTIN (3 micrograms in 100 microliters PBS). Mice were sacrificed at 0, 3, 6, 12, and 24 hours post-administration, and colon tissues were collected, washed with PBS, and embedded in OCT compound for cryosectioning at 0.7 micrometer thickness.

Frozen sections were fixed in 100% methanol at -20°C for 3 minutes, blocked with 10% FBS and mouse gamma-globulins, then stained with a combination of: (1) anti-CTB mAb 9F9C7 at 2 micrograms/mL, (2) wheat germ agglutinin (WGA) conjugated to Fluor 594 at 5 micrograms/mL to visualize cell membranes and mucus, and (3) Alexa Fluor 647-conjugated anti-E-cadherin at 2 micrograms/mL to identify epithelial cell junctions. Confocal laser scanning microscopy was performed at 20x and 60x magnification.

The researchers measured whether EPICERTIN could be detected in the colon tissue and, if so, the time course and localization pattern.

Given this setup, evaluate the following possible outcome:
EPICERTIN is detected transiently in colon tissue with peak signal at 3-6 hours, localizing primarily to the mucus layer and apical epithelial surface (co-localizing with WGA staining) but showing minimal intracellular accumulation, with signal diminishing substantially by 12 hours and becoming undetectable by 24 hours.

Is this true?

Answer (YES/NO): NO